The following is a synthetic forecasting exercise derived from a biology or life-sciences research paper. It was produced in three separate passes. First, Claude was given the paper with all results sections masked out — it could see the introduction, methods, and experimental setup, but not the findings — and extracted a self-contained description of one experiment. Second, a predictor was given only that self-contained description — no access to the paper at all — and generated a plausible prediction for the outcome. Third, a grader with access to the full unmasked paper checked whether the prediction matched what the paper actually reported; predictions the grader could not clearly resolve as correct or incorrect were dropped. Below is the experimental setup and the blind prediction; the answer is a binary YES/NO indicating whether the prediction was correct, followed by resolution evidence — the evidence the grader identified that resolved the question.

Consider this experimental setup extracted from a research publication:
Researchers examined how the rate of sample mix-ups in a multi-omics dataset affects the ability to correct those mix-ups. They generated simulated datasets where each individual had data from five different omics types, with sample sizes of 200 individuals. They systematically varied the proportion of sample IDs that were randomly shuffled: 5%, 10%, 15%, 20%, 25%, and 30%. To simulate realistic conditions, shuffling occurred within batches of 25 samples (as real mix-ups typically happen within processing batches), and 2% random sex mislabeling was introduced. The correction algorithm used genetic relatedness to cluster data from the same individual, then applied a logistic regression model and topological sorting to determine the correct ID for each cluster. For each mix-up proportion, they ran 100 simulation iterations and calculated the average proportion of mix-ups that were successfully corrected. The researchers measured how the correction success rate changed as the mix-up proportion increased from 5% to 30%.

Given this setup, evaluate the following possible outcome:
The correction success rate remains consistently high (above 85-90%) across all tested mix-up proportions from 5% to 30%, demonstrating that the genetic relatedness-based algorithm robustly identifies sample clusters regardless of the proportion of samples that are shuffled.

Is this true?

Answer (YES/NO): YES